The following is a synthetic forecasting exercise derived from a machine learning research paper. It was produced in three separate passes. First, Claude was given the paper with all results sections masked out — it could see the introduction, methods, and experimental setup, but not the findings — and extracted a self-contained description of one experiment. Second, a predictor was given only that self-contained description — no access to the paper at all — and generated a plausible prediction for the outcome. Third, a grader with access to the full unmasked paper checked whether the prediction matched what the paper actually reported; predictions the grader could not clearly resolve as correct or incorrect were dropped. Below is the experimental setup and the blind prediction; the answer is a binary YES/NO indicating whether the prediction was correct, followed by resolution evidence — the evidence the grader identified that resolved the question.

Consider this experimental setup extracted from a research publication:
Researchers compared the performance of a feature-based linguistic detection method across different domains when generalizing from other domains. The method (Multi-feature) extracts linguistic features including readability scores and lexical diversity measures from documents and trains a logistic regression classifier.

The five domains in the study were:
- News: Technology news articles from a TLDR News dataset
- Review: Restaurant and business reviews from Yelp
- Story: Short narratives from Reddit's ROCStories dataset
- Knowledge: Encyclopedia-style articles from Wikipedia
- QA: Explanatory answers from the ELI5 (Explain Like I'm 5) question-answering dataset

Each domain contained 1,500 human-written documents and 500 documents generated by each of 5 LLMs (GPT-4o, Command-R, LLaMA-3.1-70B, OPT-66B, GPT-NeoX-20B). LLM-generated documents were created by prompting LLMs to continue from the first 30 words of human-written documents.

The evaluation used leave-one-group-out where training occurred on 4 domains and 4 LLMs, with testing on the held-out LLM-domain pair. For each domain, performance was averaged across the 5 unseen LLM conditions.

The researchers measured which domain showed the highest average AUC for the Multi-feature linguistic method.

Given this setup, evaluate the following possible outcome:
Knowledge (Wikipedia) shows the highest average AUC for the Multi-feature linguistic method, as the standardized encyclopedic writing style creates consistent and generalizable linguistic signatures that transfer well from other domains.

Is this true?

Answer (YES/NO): NO